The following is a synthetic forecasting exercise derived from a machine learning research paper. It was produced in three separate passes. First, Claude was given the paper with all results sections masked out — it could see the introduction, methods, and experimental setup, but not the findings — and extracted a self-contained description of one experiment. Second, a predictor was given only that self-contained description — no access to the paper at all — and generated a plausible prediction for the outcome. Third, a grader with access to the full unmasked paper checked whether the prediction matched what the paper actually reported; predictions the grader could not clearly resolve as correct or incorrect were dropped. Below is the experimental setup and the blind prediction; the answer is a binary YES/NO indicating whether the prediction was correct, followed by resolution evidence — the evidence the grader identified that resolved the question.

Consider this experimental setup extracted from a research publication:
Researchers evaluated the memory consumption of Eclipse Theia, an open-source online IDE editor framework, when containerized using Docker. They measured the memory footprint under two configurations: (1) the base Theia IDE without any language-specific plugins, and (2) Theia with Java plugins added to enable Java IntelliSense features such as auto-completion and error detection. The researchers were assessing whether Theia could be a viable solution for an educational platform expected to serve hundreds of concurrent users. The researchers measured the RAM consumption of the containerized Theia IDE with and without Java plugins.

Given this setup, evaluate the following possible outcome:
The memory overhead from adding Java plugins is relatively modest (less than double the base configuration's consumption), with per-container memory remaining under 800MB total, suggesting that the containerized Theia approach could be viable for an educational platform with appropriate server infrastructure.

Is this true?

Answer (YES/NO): NO